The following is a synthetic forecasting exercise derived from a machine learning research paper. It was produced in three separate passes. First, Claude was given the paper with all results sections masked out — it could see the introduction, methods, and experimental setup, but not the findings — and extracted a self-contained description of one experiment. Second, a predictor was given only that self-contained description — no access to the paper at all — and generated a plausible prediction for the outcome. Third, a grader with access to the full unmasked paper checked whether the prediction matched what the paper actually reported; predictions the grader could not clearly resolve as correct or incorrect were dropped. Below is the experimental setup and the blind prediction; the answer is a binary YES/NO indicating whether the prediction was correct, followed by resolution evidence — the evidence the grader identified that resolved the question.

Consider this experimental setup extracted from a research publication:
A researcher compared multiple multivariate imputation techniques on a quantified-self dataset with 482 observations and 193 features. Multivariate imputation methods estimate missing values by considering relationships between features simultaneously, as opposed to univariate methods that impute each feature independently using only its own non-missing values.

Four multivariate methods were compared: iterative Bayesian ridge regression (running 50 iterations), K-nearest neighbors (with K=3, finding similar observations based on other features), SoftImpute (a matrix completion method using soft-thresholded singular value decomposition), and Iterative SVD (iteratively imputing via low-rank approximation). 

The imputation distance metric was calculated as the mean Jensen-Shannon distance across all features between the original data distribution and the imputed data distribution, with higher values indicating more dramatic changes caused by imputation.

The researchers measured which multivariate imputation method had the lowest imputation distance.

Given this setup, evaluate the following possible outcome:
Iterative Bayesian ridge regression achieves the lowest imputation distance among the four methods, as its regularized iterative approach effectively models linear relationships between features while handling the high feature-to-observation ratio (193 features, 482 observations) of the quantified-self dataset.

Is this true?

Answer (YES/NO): NO